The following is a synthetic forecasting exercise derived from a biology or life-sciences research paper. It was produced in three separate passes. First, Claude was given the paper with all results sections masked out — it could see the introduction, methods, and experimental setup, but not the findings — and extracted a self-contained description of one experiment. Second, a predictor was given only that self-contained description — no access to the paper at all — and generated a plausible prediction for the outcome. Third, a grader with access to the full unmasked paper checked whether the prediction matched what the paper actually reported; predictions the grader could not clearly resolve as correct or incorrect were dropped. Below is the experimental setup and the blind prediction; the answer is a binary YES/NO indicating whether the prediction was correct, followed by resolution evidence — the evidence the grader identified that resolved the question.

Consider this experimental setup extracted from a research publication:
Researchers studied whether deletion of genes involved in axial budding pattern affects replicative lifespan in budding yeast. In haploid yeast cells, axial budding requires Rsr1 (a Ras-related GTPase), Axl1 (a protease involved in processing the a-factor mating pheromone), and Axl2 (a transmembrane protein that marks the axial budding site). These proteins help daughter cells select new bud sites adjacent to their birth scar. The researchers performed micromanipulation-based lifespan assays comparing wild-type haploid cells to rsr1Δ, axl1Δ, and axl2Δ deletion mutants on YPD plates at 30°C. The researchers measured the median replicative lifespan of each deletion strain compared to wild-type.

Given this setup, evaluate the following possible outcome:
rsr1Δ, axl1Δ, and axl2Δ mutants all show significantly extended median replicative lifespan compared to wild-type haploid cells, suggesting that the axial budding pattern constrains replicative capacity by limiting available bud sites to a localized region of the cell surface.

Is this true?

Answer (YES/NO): NO